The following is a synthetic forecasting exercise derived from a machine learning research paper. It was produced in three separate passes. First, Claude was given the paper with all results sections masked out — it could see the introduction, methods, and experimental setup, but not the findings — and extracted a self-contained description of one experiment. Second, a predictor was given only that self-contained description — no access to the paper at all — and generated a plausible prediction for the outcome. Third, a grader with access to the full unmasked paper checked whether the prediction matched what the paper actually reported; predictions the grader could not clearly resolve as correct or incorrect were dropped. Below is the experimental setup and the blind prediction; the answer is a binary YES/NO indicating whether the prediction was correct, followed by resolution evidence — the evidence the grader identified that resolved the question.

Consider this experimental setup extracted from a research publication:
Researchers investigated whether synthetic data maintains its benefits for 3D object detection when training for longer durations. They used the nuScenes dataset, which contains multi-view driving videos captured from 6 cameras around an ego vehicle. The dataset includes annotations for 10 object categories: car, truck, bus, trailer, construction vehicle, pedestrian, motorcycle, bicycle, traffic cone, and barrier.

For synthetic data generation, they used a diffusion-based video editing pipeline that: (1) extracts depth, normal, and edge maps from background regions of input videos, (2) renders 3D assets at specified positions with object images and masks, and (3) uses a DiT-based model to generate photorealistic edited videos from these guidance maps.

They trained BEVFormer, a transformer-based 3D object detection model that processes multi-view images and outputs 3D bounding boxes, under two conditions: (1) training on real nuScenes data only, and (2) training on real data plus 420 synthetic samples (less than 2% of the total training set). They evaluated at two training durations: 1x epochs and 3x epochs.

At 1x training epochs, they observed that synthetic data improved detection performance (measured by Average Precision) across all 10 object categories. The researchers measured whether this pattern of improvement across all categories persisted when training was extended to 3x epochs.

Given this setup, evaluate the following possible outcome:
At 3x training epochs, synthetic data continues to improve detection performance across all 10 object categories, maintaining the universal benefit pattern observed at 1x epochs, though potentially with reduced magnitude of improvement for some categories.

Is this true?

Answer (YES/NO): NO